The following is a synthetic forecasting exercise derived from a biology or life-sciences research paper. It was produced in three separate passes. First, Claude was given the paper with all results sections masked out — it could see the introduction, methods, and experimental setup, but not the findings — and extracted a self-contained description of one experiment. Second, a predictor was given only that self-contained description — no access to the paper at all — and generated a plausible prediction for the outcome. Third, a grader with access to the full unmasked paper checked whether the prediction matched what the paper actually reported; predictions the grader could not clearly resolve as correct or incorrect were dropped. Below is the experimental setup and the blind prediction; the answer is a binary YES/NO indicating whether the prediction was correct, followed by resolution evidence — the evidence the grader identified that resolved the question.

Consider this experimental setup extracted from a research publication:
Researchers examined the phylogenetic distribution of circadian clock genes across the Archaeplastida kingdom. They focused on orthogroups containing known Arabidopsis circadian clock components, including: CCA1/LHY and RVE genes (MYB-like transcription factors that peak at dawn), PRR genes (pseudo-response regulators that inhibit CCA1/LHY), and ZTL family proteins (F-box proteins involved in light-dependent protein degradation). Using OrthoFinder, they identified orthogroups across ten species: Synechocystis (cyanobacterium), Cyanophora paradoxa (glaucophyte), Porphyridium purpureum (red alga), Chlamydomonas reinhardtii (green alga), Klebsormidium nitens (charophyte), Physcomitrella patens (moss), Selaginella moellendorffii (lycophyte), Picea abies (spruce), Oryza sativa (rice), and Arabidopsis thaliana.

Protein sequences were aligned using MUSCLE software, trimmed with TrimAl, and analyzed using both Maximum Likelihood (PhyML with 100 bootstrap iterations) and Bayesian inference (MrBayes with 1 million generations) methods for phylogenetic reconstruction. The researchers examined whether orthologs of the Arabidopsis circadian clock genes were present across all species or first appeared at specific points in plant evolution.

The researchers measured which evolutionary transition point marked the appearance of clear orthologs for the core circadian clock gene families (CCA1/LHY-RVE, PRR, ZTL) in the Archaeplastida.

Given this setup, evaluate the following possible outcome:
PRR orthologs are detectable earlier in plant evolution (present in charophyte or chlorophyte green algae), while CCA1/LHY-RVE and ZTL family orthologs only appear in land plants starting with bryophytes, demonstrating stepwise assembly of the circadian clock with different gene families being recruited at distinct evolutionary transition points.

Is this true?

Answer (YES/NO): NO